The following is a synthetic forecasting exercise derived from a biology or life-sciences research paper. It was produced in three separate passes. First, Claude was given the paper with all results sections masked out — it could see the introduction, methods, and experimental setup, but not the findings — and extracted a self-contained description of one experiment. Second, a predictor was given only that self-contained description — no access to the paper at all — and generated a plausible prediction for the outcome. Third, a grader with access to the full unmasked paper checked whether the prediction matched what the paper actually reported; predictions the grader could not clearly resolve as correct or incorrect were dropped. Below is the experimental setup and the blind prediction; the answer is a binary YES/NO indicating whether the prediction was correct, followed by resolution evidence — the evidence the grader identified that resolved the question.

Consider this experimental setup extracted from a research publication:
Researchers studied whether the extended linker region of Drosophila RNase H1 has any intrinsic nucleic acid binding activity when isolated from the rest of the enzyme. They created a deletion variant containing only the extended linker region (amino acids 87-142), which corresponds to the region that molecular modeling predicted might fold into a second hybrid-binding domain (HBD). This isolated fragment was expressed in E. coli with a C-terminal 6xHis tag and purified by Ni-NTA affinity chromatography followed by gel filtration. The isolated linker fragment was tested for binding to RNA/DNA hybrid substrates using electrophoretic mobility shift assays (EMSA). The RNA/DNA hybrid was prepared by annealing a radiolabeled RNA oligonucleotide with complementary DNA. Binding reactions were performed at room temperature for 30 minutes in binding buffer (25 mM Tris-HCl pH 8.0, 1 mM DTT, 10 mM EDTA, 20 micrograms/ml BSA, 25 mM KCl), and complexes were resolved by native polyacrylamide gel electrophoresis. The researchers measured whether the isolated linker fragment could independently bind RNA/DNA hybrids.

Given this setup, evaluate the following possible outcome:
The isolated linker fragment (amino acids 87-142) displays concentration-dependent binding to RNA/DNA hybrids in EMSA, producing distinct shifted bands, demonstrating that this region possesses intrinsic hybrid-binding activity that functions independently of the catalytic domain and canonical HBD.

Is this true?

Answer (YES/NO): NO